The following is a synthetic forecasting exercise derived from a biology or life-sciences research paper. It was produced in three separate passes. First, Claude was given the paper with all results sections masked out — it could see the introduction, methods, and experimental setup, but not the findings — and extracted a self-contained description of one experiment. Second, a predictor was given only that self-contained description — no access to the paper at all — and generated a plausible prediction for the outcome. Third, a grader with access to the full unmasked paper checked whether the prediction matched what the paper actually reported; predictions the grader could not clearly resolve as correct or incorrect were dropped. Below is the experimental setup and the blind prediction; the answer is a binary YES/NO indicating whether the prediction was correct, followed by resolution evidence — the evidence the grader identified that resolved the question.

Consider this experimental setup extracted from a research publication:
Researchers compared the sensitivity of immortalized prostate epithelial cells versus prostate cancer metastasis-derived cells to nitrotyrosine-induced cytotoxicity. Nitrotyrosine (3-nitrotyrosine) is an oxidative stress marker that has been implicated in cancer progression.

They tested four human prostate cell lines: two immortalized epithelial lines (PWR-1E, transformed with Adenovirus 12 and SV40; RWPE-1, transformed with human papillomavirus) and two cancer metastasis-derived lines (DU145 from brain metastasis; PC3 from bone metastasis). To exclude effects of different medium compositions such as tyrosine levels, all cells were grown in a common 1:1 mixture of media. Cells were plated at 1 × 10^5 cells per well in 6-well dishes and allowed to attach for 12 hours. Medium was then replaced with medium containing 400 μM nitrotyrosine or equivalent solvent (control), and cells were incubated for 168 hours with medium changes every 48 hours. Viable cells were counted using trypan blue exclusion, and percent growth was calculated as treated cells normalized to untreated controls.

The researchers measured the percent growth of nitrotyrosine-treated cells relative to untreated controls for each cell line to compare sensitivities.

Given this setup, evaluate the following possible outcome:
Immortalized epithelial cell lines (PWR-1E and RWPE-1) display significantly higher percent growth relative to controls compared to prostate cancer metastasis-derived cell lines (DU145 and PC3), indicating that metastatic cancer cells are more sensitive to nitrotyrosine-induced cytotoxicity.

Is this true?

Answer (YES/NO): YES